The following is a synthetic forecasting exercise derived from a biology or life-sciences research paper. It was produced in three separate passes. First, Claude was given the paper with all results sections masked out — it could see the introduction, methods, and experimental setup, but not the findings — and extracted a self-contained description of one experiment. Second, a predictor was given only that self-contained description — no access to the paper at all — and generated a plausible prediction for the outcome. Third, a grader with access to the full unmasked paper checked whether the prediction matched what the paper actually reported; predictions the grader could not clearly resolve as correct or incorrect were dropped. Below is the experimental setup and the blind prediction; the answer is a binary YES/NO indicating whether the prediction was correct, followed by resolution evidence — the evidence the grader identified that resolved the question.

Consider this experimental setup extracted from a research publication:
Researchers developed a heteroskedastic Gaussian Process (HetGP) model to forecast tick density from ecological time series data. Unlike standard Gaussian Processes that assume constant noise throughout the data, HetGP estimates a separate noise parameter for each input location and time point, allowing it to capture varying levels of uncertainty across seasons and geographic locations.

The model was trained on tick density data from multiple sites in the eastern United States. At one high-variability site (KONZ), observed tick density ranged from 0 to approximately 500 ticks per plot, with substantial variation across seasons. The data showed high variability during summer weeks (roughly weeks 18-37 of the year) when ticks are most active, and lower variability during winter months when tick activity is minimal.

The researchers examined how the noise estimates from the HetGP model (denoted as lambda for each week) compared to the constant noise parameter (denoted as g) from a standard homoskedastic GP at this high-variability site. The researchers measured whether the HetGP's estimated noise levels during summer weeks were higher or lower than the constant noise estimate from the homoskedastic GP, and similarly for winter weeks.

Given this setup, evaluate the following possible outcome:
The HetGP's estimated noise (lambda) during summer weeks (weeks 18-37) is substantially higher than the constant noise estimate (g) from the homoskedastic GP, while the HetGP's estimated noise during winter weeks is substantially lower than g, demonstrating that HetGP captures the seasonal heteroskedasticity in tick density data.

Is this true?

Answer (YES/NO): YES